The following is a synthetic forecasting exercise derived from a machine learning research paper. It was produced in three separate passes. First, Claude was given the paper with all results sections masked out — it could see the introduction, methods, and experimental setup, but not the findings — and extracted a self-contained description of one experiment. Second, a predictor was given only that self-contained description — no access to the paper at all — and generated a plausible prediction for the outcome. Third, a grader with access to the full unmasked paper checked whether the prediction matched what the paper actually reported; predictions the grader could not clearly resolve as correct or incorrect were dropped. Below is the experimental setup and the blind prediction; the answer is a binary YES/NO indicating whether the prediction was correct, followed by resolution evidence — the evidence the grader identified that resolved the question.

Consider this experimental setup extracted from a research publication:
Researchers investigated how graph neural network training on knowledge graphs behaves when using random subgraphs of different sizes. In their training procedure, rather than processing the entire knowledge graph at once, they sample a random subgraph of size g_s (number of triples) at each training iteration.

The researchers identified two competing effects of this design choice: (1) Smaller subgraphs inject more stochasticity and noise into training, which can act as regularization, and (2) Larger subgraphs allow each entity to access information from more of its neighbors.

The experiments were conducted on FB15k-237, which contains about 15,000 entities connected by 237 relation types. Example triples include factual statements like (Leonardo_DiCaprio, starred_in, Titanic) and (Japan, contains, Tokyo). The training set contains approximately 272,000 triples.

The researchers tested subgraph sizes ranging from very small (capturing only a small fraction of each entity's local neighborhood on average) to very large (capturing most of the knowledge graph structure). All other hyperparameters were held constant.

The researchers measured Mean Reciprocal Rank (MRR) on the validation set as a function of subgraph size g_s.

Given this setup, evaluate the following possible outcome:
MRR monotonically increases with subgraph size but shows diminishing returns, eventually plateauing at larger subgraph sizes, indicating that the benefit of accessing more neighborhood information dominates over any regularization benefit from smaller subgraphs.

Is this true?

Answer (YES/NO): NO